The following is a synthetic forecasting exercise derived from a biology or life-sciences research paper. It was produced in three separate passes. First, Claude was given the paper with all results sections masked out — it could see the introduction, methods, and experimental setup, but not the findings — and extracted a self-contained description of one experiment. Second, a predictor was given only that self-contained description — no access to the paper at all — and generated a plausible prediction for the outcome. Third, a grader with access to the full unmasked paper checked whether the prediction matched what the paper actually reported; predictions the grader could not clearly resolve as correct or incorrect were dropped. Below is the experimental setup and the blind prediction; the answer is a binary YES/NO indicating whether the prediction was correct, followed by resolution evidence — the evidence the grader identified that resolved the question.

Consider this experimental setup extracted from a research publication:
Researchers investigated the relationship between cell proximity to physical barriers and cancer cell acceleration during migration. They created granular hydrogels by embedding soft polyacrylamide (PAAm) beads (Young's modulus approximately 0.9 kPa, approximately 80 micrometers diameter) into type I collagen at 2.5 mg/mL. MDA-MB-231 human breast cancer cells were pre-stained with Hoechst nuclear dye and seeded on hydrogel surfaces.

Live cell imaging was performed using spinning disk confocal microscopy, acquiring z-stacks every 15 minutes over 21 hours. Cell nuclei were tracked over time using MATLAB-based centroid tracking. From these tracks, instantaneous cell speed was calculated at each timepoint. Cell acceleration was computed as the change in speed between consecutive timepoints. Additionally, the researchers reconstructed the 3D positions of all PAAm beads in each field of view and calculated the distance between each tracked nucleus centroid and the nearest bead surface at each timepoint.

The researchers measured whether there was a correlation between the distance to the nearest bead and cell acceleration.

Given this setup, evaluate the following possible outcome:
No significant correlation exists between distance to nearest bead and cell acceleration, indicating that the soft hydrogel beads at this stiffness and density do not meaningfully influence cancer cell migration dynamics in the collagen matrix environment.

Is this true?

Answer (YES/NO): NO